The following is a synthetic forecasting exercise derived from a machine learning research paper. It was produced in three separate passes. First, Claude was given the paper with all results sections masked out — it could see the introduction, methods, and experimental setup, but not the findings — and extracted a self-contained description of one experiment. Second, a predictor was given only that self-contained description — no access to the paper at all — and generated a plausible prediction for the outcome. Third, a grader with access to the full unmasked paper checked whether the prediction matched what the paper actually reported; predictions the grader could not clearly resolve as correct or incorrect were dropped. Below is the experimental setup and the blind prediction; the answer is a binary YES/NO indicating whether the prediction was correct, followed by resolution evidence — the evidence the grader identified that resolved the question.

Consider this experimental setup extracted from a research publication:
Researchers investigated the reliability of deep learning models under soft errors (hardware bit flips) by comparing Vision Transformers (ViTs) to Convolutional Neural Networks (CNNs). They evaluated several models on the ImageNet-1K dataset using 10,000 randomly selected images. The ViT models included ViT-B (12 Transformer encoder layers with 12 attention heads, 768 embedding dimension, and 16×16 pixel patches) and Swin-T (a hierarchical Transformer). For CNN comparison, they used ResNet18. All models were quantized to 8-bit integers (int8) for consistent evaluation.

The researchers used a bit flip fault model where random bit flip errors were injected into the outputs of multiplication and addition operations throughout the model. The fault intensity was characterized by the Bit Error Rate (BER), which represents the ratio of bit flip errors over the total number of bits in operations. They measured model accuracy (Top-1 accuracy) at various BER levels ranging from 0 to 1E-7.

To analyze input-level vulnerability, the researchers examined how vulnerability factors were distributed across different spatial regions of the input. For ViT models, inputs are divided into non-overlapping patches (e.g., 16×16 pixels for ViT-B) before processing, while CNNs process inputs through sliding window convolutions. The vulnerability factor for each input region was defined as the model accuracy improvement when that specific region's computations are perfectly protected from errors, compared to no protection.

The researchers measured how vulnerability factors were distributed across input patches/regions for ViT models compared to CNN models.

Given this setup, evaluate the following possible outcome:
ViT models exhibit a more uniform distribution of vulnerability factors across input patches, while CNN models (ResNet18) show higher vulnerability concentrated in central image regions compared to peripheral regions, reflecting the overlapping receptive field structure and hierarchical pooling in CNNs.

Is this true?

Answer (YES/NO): YES